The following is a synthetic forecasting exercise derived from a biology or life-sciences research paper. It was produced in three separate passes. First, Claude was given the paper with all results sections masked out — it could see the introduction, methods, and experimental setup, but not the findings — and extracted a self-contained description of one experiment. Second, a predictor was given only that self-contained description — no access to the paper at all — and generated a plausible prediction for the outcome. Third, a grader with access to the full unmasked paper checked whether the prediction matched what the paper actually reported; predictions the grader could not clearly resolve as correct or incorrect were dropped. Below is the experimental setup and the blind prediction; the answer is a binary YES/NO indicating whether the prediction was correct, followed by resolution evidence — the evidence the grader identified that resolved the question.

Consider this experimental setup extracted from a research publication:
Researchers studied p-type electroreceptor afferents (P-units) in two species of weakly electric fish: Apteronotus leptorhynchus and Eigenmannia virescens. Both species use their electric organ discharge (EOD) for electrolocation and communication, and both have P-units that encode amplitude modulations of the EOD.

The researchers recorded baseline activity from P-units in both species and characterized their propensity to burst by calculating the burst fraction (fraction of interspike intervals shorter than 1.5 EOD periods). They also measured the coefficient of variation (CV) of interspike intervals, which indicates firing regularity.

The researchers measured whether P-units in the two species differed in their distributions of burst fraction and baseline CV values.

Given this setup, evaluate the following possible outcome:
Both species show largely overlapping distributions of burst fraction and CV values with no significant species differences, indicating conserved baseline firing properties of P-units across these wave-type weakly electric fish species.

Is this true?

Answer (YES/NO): NO